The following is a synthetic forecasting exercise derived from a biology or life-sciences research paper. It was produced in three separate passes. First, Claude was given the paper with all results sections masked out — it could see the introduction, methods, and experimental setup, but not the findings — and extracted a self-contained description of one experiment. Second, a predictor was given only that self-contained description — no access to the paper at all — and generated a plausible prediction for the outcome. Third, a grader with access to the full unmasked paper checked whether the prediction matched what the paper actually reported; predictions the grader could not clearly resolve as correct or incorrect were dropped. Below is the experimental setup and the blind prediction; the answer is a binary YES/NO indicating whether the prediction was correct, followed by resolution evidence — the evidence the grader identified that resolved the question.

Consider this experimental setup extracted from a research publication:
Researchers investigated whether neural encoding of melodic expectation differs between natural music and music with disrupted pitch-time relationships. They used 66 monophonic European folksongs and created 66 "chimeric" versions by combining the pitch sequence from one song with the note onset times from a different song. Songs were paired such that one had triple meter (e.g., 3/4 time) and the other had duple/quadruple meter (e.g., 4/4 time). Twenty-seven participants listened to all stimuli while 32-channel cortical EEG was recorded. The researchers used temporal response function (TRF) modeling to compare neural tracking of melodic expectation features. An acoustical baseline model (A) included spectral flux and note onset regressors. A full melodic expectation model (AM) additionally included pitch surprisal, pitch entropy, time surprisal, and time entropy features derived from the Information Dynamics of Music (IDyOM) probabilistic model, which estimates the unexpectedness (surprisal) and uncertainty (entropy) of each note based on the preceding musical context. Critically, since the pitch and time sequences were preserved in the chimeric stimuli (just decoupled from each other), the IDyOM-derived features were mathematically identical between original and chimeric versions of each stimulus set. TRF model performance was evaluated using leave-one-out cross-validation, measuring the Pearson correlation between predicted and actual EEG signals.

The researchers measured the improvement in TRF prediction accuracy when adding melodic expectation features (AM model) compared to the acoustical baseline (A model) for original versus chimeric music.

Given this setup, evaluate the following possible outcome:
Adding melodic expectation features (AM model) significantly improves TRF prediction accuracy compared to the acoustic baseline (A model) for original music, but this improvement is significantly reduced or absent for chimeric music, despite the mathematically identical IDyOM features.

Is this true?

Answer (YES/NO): YES